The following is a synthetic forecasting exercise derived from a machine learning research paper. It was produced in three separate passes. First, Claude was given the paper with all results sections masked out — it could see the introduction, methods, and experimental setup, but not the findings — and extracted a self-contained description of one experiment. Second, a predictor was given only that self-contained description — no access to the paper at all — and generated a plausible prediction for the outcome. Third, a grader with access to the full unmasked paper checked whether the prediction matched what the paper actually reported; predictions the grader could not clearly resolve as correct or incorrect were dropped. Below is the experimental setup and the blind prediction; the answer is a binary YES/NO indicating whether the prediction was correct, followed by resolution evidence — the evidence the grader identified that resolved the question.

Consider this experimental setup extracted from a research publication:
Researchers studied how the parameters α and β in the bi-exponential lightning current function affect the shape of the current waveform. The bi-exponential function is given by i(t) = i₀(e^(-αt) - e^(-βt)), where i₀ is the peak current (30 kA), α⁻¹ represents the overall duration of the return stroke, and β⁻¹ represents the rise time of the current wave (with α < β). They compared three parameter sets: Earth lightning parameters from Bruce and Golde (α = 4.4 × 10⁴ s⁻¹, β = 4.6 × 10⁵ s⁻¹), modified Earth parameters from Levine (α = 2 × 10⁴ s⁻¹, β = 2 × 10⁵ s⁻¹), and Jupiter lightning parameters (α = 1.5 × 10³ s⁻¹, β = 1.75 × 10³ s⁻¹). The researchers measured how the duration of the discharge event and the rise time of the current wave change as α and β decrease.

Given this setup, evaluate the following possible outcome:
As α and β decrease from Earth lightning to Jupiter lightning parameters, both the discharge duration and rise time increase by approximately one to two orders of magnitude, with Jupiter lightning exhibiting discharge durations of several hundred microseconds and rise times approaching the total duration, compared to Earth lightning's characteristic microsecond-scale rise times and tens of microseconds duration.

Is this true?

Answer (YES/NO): NO